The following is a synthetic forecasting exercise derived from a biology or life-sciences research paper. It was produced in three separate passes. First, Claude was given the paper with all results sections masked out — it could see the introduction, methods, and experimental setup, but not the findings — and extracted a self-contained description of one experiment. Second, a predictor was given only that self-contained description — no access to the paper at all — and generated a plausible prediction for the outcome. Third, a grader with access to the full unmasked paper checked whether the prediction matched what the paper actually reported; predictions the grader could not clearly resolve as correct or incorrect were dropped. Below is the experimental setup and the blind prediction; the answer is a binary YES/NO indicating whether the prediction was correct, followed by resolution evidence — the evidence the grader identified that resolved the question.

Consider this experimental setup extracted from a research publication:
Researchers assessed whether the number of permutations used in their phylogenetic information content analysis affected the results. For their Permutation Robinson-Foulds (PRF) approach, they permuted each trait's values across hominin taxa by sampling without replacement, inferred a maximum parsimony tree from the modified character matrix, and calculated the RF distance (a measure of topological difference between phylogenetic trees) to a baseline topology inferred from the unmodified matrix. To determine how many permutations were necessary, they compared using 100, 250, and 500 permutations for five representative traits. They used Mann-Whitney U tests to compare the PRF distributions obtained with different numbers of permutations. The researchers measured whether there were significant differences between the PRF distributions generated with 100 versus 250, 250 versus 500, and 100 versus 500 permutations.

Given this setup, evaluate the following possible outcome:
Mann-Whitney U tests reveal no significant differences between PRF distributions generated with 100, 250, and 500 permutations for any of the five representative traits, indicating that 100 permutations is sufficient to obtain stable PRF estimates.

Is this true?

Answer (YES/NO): NO